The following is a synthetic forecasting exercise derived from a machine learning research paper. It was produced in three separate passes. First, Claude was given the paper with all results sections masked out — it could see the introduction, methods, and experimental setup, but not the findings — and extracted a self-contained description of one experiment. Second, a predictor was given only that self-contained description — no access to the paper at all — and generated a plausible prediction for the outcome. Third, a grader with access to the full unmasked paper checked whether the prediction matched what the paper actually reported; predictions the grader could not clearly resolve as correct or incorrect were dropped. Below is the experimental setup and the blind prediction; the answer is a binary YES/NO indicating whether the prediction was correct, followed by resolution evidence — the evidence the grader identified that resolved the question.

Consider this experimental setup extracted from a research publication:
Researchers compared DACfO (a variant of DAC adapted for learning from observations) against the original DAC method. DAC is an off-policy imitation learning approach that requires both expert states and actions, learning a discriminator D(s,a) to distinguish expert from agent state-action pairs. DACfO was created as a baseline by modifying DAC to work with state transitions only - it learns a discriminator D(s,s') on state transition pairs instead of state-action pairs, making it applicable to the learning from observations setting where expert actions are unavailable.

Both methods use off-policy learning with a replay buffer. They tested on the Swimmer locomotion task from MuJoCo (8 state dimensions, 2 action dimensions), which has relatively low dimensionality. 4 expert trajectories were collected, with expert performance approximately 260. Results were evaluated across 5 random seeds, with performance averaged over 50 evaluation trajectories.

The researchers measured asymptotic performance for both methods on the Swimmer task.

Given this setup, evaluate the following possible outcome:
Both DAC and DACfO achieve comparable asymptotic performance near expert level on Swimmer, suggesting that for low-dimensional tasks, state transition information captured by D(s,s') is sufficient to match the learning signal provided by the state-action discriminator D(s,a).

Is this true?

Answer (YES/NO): NO